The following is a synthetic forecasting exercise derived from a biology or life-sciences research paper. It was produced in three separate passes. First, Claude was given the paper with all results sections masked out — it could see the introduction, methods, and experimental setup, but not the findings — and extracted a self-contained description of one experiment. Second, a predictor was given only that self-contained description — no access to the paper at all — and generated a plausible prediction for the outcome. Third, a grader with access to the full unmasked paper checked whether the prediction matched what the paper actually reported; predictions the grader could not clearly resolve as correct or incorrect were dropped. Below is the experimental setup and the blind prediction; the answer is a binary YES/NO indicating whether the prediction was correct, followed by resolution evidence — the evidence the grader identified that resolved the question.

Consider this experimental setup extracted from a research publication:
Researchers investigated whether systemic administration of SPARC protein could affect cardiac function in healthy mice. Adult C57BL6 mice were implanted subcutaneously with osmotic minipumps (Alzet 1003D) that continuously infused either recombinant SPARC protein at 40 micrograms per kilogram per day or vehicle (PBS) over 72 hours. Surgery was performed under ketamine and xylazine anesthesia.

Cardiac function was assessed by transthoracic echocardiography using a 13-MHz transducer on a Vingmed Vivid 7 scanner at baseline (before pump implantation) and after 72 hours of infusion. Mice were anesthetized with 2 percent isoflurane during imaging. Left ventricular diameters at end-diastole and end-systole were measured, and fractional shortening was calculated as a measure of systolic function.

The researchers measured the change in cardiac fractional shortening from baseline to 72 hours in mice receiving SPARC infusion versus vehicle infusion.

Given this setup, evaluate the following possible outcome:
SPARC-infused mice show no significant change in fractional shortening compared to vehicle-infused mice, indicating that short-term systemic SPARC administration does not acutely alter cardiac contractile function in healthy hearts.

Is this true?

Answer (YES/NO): NO